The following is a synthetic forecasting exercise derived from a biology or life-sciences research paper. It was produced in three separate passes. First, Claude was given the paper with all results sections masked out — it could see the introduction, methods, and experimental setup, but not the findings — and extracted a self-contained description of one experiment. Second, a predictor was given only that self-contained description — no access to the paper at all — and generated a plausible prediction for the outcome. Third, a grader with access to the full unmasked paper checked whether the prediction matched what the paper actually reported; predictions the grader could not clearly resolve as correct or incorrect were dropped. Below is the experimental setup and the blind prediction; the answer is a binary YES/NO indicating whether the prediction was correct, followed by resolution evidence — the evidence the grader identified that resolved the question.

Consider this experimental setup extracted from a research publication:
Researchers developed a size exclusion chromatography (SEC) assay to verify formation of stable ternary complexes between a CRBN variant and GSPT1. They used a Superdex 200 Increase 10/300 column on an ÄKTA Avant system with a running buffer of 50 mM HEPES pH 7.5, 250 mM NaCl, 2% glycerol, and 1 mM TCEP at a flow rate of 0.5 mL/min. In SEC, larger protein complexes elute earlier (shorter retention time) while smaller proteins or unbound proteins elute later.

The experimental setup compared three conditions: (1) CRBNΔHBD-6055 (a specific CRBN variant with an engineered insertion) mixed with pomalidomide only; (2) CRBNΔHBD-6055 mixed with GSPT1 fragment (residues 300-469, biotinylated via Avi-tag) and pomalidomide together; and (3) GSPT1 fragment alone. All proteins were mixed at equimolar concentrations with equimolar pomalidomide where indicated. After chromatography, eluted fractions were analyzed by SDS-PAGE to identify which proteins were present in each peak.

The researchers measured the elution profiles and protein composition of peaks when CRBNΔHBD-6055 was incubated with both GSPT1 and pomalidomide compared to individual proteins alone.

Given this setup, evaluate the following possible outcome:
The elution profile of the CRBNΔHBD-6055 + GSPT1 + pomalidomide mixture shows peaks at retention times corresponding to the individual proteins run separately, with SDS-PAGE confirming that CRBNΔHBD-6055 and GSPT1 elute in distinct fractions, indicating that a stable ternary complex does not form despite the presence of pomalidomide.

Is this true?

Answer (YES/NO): NO